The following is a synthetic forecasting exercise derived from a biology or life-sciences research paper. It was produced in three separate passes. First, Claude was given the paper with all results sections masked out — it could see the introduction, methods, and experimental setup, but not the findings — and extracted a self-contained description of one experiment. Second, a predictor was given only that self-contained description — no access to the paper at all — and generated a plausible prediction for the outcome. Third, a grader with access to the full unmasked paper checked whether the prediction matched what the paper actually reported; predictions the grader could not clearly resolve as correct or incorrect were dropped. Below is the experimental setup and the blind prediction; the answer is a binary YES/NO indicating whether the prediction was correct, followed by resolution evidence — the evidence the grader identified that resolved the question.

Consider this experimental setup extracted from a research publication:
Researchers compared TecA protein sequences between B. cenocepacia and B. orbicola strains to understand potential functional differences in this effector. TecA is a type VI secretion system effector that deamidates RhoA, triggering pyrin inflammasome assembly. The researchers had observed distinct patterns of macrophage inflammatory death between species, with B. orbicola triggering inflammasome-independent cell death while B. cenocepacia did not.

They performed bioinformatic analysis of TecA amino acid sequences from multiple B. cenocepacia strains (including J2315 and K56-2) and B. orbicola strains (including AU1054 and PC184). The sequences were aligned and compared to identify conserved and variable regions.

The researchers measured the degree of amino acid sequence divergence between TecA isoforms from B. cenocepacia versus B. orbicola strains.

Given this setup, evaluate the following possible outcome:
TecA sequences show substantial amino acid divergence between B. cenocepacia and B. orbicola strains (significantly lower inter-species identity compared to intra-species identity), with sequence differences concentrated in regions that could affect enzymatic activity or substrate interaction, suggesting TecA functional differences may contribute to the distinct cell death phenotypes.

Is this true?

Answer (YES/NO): YES